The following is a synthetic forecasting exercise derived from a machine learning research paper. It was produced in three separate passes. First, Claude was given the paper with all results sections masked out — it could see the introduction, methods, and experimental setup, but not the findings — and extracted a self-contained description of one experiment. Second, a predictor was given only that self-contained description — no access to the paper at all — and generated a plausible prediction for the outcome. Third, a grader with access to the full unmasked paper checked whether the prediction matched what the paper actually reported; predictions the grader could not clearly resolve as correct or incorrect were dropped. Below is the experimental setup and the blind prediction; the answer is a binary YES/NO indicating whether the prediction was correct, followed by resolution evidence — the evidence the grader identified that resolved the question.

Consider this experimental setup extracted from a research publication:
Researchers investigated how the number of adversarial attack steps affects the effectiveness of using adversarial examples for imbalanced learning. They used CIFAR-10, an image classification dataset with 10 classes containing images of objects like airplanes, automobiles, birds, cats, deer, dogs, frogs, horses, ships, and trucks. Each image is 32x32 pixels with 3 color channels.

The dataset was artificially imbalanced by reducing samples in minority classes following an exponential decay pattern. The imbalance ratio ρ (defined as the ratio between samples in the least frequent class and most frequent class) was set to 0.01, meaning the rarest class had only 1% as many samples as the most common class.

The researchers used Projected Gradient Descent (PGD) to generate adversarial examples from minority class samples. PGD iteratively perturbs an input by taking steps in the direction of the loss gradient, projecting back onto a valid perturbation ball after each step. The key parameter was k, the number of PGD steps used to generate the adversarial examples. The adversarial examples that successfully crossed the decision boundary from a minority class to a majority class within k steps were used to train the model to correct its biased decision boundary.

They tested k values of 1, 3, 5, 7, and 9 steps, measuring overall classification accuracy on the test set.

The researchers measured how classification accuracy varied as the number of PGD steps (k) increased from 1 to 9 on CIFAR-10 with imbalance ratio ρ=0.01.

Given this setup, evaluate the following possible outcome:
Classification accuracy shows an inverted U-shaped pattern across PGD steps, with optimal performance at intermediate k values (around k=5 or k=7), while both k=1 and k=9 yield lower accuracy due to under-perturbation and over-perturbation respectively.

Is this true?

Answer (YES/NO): NO